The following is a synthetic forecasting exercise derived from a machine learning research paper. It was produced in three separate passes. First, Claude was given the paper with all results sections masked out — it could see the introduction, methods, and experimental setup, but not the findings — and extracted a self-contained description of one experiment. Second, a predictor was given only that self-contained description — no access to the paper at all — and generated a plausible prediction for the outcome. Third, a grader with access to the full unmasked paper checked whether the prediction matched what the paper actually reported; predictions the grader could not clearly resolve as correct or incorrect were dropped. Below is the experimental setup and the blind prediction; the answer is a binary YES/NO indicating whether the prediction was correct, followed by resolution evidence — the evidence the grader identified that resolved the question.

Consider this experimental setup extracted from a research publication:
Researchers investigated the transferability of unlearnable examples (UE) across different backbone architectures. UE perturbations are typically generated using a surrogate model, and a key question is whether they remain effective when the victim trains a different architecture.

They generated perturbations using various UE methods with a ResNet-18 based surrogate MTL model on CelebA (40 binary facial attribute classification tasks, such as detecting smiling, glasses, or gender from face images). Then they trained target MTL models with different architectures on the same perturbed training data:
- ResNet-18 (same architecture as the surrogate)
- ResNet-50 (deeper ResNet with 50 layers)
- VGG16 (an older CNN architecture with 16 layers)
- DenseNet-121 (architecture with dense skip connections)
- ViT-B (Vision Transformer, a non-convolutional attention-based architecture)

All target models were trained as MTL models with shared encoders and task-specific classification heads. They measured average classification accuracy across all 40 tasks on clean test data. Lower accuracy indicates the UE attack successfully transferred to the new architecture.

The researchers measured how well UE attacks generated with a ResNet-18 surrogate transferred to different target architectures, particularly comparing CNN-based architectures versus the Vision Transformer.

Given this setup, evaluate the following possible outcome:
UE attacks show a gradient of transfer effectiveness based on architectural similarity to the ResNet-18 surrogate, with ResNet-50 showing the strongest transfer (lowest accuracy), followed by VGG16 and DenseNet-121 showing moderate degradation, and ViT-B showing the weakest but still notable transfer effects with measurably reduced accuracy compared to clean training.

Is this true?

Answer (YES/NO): NO